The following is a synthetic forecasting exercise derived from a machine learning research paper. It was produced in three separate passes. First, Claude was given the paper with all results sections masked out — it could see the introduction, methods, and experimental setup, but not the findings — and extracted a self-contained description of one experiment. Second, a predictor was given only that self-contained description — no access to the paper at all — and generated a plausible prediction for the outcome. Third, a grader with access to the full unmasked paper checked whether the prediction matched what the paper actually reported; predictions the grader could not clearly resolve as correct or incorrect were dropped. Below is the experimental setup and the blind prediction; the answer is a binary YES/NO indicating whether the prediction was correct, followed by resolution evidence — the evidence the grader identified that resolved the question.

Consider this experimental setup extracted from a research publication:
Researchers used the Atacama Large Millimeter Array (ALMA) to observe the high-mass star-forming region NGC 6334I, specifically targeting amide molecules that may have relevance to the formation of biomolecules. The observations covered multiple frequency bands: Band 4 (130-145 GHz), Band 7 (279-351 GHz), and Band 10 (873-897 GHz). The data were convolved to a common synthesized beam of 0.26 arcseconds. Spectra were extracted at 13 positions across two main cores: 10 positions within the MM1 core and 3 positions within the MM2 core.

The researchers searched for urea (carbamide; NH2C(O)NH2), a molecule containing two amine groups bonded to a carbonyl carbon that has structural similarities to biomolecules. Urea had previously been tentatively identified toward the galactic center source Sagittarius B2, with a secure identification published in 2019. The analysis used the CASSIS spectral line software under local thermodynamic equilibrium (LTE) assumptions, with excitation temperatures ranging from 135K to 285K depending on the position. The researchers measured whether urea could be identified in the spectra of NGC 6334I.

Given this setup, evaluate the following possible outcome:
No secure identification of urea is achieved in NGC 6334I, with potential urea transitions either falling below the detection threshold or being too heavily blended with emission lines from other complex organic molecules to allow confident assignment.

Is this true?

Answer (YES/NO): NO